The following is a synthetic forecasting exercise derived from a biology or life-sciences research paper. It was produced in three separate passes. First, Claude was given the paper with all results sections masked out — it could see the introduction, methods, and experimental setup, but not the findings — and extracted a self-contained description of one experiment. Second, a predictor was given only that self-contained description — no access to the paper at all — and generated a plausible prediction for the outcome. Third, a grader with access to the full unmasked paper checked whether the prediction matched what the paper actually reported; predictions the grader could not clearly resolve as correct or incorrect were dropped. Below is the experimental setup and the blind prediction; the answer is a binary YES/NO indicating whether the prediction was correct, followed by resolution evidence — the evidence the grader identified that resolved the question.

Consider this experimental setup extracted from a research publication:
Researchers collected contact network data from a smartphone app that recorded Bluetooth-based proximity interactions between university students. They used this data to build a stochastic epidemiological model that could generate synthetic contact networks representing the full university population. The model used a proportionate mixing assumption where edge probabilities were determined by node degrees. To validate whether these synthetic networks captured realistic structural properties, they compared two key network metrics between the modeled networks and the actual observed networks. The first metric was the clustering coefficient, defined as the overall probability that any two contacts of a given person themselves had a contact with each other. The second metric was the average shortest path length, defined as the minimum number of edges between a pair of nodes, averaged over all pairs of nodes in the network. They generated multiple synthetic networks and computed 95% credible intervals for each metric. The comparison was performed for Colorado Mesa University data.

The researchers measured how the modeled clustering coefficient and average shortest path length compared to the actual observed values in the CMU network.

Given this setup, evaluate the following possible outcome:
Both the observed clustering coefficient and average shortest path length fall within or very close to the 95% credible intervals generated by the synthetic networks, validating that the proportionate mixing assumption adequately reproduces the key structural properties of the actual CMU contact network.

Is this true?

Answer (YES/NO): NO